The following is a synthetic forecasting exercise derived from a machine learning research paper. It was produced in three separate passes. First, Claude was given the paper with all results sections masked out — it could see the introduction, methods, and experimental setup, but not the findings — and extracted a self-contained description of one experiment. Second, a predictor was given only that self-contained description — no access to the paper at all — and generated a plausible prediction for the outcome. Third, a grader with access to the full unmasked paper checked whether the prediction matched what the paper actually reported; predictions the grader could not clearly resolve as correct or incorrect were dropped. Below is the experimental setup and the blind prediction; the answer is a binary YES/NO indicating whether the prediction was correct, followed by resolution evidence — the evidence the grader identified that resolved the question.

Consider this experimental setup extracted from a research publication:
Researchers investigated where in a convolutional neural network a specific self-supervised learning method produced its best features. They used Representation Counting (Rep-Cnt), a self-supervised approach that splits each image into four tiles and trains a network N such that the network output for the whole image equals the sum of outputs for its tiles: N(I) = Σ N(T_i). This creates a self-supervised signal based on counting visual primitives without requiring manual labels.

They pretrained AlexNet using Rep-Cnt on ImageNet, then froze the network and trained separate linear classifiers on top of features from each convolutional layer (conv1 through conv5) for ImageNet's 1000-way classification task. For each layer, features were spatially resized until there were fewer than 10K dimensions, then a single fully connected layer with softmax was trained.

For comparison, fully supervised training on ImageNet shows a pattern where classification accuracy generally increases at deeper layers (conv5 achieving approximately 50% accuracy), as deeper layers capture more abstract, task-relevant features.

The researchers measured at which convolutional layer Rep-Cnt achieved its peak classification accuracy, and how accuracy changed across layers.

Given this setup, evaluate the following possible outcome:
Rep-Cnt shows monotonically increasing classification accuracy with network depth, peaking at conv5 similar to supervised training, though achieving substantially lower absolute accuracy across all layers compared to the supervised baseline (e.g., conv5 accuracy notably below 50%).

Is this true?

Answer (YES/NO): NO